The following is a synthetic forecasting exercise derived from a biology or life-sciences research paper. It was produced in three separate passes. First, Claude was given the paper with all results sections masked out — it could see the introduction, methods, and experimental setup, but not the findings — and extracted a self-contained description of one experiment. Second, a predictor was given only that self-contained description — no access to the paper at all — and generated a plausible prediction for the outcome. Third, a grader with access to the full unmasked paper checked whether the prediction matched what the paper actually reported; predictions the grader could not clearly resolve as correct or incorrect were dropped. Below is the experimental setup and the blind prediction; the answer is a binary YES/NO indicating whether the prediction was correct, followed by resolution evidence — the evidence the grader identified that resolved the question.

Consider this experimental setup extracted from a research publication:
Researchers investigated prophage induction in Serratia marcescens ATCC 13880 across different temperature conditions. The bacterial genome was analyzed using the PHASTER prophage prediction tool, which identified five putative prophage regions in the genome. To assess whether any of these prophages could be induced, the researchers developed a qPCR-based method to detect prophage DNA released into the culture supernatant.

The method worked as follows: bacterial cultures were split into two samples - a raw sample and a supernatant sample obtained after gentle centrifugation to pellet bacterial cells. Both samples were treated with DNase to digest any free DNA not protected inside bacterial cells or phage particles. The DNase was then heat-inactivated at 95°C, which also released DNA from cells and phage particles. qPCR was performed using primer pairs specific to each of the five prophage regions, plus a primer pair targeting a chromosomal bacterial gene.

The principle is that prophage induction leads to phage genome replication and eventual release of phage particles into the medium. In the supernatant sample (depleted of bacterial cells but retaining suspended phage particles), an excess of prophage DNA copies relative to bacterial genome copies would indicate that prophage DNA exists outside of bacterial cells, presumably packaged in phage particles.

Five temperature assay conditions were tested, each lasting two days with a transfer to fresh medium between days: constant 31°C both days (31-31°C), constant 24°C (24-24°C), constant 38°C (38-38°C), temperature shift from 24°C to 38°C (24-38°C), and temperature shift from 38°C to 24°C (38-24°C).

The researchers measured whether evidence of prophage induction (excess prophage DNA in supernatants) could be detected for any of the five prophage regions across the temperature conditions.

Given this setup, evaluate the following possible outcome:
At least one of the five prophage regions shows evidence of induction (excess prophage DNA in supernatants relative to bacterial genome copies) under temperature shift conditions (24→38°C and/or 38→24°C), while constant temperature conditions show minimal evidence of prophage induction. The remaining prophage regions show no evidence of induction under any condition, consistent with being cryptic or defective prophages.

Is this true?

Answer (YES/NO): NO